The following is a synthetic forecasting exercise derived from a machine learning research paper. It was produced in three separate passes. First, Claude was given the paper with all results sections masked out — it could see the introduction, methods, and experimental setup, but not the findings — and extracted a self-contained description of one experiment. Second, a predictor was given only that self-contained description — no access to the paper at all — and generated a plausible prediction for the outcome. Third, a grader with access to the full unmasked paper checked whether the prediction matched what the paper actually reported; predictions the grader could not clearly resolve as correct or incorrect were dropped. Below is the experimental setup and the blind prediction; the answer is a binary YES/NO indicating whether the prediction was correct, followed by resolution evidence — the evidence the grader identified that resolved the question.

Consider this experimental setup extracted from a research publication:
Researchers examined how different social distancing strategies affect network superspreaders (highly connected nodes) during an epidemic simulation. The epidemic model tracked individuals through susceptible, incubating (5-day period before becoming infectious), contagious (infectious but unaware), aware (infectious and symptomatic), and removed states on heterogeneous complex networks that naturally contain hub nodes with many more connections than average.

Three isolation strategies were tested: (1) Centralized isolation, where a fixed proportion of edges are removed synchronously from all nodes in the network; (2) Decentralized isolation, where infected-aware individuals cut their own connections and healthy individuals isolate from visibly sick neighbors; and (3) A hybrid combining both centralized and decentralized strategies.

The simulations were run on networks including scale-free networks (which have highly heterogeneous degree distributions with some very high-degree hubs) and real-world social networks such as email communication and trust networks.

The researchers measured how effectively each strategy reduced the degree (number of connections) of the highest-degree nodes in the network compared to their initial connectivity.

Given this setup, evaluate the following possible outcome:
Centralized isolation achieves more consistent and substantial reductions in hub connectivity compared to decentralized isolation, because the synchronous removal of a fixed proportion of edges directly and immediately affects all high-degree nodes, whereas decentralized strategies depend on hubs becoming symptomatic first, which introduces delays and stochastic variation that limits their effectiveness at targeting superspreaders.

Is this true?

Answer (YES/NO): NO